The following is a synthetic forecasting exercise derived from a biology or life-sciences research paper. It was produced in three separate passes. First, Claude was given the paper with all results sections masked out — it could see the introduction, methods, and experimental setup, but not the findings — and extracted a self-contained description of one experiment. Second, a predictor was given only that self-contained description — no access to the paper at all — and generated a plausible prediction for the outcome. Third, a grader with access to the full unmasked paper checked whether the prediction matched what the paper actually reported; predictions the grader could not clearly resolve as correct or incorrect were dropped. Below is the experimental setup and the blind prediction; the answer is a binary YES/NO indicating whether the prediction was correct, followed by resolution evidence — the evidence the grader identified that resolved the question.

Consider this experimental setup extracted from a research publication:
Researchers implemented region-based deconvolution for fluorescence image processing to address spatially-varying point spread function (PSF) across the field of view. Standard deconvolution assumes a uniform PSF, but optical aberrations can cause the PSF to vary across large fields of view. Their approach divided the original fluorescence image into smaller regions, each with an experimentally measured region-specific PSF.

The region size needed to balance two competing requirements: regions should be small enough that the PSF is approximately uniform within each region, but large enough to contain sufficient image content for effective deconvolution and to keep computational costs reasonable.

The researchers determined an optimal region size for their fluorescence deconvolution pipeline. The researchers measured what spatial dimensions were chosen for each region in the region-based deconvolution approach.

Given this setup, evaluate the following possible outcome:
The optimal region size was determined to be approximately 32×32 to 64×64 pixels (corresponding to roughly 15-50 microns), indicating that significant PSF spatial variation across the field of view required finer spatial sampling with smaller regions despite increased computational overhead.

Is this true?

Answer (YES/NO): NO